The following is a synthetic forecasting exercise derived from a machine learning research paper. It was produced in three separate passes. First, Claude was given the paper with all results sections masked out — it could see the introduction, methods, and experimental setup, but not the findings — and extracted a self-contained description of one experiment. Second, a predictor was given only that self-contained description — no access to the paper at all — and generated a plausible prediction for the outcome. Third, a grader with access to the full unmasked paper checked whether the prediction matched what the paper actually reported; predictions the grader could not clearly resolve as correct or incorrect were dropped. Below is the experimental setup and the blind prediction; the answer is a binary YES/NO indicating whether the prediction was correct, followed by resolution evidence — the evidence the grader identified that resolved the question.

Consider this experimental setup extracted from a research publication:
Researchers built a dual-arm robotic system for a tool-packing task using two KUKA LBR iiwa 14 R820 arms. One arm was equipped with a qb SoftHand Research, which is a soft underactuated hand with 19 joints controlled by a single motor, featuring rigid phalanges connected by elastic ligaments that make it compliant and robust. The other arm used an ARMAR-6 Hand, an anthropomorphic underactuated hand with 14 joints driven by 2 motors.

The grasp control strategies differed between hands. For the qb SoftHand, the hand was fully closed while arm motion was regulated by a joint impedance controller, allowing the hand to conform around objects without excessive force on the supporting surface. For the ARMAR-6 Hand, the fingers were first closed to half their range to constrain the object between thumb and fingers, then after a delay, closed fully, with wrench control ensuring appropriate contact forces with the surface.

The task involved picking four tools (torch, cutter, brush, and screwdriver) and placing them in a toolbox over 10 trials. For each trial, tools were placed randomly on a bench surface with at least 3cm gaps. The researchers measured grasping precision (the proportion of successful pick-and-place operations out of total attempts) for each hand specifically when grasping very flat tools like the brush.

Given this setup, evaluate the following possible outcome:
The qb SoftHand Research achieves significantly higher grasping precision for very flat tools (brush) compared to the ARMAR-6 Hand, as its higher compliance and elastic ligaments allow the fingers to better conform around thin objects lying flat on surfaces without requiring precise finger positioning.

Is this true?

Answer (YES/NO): NO